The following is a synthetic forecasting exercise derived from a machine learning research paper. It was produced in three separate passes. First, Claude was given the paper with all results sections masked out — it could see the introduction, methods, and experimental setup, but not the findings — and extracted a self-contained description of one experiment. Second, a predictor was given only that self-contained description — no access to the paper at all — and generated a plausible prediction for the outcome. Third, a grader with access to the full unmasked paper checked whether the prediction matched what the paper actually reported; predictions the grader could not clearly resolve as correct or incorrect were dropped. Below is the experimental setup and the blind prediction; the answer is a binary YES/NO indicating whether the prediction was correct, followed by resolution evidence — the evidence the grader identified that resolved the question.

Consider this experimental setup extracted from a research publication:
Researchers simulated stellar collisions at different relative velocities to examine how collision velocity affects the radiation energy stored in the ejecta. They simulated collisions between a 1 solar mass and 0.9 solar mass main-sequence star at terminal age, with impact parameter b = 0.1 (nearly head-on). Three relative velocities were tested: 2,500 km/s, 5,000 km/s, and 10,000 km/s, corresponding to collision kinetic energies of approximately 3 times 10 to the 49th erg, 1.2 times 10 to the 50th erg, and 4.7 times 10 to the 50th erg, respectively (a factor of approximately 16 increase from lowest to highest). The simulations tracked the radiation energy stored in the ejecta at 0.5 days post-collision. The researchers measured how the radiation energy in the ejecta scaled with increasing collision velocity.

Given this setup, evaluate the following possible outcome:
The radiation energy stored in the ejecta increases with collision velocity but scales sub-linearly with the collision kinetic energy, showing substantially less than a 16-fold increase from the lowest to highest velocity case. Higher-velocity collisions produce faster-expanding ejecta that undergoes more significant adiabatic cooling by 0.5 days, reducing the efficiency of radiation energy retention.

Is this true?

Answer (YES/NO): NO